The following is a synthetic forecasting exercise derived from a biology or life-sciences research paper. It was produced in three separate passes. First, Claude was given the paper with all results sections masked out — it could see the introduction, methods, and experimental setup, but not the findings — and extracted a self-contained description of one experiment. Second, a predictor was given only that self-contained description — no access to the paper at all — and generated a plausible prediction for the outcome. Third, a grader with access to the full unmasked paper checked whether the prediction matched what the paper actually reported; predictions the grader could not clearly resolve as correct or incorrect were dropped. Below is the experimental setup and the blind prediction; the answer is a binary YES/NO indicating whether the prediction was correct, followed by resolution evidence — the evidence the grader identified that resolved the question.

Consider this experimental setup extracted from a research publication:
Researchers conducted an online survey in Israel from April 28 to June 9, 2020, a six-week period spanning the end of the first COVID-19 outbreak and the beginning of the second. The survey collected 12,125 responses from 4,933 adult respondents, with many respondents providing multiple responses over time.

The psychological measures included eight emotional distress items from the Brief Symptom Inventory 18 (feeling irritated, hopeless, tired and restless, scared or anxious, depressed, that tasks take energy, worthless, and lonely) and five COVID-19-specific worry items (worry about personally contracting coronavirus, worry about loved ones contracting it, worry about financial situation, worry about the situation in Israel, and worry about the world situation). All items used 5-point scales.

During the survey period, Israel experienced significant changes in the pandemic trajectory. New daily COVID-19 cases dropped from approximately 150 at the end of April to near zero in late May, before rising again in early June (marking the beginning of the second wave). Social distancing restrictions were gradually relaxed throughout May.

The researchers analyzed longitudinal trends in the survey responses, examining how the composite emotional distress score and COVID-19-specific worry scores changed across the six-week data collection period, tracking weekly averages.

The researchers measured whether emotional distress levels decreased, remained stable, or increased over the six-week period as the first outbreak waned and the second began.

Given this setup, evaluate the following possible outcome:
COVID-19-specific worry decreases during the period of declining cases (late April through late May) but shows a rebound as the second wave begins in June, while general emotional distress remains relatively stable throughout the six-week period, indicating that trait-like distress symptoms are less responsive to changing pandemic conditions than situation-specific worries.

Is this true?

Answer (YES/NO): NO